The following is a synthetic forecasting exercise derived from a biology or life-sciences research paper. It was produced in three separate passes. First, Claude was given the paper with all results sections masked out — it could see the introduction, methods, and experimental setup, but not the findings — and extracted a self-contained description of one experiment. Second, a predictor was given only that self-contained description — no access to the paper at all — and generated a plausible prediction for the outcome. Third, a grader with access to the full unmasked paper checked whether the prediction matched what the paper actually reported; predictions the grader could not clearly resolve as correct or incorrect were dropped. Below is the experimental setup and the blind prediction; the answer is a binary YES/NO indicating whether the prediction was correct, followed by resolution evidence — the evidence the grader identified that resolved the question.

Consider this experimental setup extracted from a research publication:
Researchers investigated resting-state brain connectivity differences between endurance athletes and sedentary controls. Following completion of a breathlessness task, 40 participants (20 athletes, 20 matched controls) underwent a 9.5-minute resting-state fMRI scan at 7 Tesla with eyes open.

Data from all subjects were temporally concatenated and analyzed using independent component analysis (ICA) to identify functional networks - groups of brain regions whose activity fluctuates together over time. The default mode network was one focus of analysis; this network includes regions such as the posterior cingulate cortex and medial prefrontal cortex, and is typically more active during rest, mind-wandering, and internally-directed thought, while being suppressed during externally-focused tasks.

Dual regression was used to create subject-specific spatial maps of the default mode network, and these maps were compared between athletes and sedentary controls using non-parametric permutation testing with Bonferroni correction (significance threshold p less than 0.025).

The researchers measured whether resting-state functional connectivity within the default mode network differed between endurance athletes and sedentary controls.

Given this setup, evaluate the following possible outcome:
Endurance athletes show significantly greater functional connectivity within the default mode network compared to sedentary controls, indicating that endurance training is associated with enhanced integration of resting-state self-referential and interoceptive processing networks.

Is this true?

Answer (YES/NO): NO